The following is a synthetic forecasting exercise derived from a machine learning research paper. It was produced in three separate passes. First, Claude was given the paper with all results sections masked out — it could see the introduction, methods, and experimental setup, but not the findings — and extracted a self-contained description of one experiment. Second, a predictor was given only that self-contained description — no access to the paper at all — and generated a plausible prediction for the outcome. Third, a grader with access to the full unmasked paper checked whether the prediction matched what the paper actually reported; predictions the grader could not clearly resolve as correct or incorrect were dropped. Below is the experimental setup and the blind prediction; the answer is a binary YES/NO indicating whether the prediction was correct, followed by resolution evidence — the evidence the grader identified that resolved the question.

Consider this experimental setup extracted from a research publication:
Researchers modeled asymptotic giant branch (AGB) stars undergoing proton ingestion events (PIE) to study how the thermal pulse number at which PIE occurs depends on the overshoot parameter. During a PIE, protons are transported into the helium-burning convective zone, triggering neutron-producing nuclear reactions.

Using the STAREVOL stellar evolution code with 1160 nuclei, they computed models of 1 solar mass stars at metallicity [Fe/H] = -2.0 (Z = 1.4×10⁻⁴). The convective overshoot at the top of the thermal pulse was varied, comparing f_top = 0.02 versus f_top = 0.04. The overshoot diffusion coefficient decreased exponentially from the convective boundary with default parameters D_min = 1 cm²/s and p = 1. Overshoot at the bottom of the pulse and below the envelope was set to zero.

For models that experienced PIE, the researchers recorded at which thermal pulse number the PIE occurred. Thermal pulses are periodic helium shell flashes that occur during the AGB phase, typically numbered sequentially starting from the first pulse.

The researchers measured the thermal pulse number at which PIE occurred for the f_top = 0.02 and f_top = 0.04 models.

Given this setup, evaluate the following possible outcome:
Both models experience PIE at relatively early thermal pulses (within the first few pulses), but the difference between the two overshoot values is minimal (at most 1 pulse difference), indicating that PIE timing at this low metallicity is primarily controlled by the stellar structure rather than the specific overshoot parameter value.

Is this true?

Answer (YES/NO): NO